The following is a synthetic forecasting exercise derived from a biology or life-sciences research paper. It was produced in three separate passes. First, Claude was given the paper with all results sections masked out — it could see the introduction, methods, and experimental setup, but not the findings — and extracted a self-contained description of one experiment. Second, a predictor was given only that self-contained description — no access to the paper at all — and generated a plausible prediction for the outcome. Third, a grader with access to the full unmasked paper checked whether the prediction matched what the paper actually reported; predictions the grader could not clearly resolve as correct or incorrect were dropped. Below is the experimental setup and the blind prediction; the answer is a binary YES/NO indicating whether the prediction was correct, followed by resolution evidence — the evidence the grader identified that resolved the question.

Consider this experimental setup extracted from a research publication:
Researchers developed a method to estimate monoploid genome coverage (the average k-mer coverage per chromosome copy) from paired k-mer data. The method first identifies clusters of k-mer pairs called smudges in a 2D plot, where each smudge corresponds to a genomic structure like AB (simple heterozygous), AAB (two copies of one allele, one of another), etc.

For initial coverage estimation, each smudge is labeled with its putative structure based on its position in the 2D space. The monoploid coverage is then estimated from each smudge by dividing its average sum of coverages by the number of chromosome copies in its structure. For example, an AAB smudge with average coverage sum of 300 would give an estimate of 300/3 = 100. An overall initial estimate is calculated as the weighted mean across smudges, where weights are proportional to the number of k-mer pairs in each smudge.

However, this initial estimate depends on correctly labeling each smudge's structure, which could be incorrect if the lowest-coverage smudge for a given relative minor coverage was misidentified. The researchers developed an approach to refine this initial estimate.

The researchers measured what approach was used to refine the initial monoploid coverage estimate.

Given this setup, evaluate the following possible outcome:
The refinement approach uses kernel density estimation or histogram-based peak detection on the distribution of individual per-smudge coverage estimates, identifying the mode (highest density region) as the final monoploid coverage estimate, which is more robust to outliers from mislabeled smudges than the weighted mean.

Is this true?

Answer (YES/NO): NO